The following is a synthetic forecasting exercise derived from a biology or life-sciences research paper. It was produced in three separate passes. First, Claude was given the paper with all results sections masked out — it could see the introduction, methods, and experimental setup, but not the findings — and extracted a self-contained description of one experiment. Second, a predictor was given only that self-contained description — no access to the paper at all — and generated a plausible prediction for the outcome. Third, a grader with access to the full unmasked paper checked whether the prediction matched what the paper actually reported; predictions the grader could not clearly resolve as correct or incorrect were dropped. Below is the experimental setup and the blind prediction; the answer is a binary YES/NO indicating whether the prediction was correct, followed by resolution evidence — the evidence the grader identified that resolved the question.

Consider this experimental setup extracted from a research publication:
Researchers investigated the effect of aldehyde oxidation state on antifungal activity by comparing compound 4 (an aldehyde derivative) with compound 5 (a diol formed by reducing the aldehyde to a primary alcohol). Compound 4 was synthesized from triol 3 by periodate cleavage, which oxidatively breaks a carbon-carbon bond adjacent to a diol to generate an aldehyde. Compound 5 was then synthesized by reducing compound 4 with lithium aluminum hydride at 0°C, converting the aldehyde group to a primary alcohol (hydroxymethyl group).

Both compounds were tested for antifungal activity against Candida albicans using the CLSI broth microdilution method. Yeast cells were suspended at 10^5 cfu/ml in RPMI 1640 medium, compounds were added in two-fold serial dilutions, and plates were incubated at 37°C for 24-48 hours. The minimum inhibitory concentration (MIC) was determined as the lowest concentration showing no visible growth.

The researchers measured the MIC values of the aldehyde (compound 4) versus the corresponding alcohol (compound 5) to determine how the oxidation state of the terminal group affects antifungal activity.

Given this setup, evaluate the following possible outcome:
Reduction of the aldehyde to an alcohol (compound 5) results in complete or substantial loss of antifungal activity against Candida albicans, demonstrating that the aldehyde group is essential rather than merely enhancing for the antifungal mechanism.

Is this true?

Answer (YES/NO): YES